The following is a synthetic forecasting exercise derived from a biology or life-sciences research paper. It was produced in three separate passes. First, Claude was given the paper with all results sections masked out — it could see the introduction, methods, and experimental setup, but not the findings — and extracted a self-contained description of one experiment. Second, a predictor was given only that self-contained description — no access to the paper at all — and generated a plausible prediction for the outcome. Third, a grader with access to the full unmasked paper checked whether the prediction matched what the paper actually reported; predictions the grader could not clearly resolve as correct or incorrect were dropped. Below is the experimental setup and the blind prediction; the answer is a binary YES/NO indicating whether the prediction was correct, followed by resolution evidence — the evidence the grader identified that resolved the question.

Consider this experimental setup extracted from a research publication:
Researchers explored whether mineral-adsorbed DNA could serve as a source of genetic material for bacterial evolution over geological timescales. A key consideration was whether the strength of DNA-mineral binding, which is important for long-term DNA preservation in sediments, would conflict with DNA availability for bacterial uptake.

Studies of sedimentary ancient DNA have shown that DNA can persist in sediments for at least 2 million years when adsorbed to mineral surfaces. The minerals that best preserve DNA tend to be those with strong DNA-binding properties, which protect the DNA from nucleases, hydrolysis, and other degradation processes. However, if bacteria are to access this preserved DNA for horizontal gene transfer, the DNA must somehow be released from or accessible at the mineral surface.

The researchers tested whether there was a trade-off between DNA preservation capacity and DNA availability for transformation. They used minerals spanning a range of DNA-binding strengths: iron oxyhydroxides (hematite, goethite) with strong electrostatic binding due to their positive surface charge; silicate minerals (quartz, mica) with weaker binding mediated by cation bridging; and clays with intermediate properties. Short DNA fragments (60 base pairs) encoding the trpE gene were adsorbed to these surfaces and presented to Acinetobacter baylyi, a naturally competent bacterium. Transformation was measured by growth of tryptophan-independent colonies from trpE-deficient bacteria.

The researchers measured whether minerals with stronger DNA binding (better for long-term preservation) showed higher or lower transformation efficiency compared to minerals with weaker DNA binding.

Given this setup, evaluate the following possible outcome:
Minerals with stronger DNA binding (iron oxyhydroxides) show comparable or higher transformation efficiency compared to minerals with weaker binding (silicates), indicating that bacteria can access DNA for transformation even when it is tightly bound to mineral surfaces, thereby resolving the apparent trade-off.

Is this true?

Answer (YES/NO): NO